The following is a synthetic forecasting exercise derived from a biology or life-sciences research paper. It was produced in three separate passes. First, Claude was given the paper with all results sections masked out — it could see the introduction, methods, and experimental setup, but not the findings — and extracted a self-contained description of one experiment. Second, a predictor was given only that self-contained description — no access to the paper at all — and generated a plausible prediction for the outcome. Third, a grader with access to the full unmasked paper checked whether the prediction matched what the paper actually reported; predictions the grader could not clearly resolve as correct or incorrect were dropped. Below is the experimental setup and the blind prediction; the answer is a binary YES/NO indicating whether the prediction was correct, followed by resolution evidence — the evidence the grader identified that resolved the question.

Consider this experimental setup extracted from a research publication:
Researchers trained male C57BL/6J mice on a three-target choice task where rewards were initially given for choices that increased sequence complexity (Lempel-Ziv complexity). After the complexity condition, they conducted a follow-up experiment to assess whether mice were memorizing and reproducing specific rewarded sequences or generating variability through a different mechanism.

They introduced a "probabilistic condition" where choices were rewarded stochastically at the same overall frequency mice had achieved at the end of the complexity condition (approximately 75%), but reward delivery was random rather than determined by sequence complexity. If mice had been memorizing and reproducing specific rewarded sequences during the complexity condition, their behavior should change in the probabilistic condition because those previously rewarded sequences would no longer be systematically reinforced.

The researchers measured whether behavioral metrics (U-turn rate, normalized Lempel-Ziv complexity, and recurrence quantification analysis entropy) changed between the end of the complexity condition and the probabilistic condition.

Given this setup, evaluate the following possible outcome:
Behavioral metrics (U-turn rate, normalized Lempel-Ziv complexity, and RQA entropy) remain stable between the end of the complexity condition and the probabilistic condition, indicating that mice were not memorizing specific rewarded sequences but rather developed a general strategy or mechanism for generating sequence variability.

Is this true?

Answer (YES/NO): YES